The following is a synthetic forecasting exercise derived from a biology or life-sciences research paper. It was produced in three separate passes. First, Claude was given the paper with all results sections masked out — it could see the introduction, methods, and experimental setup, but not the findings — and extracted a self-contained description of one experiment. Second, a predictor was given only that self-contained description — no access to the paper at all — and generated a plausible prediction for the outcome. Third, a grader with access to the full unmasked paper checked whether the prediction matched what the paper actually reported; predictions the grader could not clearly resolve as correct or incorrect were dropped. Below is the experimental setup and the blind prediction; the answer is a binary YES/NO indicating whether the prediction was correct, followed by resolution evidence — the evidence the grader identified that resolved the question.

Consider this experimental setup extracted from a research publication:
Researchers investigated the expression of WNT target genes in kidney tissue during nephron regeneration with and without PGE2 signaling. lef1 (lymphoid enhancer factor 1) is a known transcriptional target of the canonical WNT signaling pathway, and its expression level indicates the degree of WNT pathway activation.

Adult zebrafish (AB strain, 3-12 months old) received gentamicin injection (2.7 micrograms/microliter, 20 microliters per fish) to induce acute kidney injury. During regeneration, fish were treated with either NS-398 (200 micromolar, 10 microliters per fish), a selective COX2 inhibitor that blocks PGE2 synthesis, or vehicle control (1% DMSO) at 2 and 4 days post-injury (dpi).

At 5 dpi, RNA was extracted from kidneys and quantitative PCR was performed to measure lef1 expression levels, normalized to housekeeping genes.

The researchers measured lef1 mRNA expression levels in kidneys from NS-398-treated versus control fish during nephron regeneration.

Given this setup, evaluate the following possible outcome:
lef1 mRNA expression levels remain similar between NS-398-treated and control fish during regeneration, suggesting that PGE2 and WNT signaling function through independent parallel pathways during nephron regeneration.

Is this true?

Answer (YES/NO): NO